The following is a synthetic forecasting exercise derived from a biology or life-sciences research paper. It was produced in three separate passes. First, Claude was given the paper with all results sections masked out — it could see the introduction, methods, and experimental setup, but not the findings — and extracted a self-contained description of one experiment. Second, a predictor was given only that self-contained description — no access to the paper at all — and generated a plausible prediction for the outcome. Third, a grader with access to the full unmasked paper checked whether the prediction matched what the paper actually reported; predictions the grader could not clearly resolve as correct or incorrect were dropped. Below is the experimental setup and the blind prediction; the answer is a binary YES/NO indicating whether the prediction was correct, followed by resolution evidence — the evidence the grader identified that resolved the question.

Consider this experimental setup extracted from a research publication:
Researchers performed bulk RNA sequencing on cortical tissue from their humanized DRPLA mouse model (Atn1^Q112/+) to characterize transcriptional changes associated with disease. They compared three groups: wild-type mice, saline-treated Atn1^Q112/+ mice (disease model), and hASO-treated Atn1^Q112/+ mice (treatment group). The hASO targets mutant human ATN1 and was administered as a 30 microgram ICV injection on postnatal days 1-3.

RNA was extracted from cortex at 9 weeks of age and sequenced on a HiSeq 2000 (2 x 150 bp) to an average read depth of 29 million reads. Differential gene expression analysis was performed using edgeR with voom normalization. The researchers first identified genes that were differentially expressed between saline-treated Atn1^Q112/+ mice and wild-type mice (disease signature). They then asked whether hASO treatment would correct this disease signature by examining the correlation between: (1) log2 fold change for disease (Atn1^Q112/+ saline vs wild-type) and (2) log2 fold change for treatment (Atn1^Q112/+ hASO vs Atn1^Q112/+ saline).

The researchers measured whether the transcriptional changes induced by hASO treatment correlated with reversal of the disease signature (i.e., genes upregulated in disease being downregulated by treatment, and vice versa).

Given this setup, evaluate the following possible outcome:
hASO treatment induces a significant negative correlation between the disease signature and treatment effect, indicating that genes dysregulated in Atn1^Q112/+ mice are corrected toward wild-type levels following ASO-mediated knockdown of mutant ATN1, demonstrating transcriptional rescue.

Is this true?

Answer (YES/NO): NO